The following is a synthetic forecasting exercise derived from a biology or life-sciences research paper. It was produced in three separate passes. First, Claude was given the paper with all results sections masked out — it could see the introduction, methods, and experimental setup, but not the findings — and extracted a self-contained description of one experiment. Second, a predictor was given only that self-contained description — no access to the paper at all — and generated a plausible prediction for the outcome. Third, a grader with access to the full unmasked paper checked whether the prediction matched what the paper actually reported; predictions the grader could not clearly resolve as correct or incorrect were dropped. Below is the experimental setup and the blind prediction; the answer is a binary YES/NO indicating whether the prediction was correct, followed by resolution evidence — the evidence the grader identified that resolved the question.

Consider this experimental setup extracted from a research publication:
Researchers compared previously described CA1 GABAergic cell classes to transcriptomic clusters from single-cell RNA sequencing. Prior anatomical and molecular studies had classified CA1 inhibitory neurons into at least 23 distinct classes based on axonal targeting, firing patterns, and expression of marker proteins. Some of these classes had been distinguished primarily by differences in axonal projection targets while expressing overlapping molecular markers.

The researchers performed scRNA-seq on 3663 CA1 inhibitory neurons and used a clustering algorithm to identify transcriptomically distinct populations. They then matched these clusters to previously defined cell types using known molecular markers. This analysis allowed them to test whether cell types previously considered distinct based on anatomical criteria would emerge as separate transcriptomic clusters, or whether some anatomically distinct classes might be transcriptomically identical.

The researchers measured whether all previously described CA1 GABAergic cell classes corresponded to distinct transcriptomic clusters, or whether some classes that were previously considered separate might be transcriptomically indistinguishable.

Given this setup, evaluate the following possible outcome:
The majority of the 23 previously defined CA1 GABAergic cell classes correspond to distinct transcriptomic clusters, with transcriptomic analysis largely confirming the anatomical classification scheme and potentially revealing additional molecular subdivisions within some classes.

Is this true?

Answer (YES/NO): YES